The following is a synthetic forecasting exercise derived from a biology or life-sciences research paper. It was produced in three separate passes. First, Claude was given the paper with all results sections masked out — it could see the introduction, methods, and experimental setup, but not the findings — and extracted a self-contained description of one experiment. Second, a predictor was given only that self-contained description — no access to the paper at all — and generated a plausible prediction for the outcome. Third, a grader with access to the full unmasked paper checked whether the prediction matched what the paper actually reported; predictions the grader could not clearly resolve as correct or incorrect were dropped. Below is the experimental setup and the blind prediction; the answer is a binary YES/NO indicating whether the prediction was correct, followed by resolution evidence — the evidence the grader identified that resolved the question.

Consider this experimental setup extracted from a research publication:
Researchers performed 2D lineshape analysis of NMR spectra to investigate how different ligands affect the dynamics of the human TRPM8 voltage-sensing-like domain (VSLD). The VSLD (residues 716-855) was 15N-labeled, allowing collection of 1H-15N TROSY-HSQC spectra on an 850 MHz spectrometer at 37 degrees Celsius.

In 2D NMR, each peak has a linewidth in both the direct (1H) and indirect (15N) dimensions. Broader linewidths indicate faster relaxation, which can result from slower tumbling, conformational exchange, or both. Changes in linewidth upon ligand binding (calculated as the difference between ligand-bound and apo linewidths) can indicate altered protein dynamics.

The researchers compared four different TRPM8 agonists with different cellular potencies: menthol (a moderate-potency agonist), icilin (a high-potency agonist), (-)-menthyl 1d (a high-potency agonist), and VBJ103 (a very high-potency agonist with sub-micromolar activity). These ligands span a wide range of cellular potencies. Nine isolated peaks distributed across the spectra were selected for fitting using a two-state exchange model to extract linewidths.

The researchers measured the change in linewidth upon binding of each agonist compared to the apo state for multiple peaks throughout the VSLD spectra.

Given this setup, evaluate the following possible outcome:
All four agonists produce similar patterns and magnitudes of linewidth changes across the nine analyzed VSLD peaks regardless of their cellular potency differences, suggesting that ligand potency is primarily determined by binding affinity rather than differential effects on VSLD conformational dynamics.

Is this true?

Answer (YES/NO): NO